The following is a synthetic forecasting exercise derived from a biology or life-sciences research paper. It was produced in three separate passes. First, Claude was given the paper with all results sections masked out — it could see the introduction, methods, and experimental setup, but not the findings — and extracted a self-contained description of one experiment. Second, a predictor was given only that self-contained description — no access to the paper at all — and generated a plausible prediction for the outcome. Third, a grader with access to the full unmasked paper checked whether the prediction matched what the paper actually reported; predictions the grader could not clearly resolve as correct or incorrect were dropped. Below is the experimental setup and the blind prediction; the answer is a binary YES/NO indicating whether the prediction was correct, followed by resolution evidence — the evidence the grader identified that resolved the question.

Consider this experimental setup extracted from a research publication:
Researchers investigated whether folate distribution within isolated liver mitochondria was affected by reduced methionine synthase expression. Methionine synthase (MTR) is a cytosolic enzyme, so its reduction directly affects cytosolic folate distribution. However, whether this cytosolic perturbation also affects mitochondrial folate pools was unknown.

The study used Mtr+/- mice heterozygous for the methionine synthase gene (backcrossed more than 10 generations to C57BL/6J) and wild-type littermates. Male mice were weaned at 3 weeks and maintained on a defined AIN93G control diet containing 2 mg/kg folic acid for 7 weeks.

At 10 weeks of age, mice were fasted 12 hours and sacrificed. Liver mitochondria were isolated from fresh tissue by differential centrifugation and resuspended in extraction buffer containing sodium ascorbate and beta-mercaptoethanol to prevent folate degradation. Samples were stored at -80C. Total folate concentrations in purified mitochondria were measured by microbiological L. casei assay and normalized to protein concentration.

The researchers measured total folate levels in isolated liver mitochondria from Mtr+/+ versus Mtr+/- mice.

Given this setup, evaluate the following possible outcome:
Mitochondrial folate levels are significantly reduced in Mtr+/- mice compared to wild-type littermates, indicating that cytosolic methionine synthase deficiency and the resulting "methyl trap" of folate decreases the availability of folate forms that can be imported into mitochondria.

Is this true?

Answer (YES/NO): NO